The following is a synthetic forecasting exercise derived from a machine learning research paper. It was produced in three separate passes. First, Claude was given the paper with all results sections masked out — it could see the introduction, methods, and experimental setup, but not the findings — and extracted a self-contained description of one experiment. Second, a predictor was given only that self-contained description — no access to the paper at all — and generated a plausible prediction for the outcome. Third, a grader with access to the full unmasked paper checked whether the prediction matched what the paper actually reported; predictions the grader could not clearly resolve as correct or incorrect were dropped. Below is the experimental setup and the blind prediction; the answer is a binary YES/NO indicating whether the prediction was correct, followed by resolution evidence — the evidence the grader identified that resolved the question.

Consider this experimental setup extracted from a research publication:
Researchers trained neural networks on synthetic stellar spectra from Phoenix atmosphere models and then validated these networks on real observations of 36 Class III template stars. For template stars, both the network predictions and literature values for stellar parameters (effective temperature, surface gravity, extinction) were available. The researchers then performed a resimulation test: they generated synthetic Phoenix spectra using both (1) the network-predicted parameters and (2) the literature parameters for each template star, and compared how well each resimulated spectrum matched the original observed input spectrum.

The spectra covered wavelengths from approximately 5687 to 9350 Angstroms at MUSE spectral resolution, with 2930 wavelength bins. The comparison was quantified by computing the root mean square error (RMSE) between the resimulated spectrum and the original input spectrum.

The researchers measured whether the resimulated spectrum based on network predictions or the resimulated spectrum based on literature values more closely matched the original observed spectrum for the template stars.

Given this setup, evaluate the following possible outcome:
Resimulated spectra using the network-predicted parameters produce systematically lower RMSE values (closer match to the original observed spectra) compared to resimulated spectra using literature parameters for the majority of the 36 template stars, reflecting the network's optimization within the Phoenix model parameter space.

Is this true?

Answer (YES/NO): YES